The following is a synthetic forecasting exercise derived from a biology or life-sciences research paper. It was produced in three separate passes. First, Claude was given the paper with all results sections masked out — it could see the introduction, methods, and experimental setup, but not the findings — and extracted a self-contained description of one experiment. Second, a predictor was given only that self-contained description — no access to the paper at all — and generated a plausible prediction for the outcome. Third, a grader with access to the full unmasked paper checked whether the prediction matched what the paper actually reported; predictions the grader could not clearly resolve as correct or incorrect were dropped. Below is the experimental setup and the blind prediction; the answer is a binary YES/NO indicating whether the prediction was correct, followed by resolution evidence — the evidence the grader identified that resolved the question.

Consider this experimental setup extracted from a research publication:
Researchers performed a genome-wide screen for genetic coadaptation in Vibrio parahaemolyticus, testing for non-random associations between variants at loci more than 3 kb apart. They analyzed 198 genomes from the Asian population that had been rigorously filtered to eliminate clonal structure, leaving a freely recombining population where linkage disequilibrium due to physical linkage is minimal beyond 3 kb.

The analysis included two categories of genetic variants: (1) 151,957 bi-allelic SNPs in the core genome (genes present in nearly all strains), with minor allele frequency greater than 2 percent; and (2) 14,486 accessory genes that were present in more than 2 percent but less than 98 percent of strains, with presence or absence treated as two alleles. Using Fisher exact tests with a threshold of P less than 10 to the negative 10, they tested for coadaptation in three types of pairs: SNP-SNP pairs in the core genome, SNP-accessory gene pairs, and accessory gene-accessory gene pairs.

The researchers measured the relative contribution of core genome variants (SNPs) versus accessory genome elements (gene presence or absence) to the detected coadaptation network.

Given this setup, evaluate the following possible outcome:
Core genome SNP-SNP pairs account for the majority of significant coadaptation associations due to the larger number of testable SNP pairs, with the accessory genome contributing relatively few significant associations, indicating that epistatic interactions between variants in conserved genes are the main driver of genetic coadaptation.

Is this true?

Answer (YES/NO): NO